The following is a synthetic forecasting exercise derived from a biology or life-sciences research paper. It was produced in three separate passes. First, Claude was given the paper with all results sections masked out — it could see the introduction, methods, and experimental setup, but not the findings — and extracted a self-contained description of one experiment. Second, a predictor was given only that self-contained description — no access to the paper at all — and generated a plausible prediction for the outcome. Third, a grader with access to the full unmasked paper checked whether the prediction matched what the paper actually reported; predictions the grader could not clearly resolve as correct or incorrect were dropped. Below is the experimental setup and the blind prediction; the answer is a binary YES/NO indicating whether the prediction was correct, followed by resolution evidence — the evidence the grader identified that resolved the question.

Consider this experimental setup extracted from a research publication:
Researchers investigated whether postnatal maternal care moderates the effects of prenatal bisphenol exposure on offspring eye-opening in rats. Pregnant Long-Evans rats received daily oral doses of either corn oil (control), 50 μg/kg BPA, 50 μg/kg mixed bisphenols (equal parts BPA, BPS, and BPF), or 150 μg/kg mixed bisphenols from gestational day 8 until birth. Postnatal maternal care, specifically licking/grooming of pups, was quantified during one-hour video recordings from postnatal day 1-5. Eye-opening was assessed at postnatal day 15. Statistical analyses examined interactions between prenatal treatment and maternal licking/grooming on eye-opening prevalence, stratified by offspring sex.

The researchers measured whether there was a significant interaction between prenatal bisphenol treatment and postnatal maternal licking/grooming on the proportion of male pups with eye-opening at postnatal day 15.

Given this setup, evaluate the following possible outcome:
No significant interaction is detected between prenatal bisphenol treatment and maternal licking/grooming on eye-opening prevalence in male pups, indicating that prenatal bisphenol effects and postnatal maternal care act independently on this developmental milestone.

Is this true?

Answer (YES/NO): NO